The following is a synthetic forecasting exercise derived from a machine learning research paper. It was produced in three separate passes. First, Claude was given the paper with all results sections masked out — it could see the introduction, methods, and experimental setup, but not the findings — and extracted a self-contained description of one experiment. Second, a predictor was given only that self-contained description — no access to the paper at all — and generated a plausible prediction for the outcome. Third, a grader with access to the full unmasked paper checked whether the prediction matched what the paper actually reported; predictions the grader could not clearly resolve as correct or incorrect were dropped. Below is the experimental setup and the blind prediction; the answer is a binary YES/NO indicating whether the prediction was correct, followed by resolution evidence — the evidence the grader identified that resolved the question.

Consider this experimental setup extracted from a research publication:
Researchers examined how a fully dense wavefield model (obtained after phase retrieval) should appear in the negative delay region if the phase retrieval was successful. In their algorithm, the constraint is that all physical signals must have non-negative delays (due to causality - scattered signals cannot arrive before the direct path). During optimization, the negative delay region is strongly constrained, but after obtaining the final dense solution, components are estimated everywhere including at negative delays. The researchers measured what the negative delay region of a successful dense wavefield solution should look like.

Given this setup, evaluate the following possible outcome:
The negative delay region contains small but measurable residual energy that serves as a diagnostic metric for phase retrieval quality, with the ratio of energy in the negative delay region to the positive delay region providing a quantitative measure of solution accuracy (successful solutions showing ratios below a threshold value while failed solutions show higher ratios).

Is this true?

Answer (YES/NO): NO